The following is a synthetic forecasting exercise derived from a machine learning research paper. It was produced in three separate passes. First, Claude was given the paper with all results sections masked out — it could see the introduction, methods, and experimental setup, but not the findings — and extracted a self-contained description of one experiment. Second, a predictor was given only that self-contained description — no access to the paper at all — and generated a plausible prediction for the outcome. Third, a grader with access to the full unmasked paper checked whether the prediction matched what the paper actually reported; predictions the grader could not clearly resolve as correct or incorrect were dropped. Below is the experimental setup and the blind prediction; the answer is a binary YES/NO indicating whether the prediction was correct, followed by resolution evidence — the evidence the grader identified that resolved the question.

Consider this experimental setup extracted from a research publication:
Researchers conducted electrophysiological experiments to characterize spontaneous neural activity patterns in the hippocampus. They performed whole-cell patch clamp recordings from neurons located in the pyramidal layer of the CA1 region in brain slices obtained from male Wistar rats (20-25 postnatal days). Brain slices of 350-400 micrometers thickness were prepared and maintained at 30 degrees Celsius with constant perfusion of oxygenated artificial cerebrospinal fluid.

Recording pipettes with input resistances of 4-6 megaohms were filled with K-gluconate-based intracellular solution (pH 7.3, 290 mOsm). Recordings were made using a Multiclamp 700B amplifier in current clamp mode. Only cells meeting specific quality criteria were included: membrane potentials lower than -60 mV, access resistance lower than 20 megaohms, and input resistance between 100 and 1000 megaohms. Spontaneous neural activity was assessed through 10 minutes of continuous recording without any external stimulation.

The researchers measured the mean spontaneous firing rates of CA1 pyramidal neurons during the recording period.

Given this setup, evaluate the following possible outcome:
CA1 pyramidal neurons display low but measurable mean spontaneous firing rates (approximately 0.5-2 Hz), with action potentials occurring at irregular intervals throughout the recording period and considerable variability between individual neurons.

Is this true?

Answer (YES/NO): YES